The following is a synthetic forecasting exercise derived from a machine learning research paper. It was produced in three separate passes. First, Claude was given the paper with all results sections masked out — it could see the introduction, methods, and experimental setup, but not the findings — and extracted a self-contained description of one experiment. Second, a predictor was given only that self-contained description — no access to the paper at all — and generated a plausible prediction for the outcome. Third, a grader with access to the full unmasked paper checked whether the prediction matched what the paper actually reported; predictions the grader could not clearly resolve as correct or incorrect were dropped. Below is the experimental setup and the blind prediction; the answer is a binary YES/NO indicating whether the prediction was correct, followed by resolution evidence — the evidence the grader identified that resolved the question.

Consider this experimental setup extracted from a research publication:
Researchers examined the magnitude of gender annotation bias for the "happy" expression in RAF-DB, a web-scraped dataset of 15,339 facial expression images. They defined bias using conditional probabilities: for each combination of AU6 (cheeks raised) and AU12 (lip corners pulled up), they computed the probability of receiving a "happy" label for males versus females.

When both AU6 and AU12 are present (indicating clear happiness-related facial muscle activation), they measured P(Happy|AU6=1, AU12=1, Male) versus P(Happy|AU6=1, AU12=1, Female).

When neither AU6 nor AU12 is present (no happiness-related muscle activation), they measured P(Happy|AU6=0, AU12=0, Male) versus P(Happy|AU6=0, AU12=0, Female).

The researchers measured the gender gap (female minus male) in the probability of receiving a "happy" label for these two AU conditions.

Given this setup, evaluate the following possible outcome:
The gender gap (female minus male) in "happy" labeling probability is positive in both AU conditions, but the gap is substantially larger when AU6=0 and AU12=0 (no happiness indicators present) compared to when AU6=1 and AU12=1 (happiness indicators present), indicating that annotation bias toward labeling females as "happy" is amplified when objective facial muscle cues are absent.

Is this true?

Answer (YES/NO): NO